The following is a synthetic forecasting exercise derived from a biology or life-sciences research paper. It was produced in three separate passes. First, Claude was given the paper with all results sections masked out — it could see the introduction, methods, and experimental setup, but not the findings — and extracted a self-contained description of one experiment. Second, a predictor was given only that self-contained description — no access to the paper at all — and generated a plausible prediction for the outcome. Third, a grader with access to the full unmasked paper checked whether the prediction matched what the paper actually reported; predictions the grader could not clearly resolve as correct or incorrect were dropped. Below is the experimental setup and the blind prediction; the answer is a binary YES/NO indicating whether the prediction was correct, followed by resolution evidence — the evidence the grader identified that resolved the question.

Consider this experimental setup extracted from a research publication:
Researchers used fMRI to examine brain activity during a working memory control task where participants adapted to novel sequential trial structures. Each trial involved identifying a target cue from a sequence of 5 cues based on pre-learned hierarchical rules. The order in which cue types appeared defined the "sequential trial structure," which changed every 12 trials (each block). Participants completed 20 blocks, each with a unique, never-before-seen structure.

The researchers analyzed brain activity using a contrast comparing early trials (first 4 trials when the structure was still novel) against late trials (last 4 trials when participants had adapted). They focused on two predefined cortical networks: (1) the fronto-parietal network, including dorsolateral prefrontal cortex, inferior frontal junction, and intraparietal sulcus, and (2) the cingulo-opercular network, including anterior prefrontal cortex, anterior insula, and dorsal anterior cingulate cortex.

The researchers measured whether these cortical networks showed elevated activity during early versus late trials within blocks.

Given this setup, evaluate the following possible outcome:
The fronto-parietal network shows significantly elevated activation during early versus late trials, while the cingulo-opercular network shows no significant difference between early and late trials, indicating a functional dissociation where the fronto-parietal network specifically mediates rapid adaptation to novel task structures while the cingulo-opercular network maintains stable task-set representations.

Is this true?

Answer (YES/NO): NO